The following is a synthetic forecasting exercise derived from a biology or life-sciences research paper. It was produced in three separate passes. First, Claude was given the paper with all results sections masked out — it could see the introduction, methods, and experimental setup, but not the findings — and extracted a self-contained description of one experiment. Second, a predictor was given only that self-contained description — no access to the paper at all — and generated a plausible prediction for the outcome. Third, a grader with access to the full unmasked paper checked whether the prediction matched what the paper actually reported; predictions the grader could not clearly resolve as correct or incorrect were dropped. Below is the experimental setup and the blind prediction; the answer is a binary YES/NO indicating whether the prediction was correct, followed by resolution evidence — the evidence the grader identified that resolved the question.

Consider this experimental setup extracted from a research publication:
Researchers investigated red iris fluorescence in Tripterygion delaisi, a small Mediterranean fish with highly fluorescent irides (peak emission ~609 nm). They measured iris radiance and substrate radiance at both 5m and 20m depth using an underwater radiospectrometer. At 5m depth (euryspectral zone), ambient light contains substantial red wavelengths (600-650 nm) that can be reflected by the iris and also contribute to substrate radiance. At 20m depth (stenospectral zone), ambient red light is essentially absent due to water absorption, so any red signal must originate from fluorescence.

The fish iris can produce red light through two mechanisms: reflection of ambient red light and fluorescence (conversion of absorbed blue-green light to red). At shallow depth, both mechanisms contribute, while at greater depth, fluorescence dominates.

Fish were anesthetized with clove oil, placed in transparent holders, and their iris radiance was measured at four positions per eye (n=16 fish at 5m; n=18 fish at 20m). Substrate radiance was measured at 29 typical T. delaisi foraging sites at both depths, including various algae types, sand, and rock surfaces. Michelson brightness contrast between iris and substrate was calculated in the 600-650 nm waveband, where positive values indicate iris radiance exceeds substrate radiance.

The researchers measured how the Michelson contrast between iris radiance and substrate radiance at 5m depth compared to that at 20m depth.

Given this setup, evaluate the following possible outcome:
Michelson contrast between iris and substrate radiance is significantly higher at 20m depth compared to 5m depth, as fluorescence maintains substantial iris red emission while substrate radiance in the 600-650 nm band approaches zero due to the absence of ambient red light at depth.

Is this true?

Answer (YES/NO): NO